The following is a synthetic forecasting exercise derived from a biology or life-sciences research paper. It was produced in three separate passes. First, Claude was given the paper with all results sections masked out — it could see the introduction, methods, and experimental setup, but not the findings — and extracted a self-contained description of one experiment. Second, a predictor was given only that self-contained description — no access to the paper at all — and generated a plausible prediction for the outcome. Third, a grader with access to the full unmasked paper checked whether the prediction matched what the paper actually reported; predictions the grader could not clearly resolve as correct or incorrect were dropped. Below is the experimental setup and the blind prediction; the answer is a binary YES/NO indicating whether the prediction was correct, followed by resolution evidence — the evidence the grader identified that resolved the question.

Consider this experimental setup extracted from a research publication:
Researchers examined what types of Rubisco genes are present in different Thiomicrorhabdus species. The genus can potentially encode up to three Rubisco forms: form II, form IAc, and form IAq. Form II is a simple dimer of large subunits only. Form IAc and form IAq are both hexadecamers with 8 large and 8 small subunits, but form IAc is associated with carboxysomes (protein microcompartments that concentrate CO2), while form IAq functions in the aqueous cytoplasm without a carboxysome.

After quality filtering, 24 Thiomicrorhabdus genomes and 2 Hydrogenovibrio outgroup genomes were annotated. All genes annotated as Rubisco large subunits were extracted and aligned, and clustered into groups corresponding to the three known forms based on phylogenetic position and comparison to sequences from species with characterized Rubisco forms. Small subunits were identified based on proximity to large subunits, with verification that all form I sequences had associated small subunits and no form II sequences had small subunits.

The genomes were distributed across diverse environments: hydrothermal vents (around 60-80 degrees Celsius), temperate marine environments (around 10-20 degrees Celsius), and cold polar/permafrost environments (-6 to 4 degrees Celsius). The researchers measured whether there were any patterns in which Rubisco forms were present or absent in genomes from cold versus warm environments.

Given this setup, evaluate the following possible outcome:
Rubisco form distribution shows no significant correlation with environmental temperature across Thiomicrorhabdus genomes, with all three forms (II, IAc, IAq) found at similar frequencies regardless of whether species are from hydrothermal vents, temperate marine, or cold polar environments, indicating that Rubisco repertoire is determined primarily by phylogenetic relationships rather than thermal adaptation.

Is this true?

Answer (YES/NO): NO